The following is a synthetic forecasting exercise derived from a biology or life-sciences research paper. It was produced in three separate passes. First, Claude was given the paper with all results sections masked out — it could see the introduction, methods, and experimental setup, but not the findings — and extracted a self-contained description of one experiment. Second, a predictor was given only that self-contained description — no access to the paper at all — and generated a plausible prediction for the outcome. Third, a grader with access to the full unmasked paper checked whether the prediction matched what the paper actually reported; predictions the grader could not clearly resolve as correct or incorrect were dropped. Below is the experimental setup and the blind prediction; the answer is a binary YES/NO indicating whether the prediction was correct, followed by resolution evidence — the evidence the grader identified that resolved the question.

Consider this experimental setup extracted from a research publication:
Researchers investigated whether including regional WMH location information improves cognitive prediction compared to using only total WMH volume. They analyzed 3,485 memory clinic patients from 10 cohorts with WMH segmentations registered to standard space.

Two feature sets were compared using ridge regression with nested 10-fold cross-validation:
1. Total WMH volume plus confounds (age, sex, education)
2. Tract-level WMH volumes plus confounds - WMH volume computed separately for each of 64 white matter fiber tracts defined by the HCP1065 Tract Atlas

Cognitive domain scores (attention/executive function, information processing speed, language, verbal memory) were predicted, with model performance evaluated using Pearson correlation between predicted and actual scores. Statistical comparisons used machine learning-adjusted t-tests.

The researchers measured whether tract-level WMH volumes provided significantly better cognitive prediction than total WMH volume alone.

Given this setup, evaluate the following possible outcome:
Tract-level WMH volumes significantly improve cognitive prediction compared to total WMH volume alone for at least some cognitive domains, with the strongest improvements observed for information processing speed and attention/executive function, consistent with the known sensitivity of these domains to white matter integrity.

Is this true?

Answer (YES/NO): NO